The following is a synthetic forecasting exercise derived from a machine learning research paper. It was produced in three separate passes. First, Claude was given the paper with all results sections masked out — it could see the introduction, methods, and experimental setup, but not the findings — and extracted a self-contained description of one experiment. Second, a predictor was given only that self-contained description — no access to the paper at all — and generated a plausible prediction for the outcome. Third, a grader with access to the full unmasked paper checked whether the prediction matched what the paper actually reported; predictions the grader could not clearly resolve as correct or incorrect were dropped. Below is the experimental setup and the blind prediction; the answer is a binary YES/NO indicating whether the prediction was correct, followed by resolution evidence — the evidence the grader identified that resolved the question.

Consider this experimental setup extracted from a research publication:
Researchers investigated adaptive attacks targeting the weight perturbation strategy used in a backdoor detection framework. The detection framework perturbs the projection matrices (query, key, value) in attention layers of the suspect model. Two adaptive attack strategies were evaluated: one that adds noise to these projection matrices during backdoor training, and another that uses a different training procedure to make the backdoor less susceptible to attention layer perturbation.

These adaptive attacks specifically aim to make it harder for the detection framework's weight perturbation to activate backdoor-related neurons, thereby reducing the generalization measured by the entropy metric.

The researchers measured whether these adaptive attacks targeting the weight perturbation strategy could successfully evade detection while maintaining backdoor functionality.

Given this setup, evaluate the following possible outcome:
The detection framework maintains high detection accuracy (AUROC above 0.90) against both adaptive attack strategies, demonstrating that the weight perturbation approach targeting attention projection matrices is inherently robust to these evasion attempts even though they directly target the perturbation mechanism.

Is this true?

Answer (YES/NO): YES